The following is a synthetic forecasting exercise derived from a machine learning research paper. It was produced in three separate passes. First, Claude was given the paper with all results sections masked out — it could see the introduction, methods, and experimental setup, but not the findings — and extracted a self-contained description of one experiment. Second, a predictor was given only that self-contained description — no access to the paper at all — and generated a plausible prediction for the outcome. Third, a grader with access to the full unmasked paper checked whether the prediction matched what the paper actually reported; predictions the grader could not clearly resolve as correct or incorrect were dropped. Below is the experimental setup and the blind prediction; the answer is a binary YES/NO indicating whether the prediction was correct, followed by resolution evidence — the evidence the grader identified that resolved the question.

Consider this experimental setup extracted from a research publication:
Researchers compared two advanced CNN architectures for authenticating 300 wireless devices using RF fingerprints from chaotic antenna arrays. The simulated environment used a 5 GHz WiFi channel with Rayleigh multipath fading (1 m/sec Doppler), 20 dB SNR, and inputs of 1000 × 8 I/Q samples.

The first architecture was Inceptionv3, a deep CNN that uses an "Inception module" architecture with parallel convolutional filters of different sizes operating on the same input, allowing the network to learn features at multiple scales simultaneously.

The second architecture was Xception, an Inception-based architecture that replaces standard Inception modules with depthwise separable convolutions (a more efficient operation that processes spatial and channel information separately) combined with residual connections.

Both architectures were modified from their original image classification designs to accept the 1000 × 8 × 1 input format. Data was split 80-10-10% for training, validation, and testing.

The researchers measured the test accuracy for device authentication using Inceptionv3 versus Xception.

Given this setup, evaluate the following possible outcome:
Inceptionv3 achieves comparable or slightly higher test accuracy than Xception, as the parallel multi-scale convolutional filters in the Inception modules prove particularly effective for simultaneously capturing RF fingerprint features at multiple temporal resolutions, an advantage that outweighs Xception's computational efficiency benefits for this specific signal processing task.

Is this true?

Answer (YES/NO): YES